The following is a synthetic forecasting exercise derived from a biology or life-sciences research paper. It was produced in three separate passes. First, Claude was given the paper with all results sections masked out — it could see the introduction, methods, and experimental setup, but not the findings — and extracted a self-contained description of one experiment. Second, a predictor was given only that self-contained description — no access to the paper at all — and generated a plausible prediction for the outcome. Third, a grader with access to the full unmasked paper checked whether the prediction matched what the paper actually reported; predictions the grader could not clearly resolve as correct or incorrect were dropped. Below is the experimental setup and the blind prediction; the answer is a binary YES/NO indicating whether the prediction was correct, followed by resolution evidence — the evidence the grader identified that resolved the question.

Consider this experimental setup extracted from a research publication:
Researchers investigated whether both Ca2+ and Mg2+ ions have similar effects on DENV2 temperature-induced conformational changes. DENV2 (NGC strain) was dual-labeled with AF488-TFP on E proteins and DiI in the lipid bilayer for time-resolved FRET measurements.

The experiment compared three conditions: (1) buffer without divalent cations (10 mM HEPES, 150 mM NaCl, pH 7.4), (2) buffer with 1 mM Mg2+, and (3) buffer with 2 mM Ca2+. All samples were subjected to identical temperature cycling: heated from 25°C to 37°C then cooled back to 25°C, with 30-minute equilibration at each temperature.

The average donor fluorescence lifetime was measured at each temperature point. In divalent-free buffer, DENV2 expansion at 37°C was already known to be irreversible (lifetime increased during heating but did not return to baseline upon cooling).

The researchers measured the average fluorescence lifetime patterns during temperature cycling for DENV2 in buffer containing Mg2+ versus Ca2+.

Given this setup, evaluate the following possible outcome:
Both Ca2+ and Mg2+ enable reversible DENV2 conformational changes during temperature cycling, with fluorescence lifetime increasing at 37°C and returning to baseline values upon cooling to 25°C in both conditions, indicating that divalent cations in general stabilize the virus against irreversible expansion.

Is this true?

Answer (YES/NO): YES